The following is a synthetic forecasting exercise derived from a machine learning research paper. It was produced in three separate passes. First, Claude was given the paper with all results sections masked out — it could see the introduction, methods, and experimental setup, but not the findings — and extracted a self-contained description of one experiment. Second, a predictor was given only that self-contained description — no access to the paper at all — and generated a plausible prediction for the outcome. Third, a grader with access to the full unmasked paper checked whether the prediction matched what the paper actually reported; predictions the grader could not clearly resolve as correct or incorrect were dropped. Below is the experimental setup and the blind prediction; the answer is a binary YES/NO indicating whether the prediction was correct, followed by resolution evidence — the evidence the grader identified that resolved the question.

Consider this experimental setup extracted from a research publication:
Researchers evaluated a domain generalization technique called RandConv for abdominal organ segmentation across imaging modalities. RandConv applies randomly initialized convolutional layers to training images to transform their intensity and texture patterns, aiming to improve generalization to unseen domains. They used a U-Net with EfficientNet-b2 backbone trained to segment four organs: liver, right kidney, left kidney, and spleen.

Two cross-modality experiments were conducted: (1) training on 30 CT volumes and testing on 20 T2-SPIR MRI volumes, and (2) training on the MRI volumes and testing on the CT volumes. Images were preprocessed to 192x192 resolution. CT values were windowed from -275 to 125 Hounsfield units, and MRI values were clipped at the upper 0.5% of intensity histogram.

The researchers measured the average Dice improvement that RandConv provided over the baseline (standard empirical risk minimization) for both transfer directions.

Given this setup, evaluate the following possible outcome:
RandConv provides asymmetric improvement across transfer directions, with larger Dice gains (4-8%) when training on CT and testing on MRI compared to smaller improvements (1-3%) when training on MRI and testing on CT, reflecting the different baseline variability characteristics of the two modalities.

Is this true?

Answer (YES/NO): NO